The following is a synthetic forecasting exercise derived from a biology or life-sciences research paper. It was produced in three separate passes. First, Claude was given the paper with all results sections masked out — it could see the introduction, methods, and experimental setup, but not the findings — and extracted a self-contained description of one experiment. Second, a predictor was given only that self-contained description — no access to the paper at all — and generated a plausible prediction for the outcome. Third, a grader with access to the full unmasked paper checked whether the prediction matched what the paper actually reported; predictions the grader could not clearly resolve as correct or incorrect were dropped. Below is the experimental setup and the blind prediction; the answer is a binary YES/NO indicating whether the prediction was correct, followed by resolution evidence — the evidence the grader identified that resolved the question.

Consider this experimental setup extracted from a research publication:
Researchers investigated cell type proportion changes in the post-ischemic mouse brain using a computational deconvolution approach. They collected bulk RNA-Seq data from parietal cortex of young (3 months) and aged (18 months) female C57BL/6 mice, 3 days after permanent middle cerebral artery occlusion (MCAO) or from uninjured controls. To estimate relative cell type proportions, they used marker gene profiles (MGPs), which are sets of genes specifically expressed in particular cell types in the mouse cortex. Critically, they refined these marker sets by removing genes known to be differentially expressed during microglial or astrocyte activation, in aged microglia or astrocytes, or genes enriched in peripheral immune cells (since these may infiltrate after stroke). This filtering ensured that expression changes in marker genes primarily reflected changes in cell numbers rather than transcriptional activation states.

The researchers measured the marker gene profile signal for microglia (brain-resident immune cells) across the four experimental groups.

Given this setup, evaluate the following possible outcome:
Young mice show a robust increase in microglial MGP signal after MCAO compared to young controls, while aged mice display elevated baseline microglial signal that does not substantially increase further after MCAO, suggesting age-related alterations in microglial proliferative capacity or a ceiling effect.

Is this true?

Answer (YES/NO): NO